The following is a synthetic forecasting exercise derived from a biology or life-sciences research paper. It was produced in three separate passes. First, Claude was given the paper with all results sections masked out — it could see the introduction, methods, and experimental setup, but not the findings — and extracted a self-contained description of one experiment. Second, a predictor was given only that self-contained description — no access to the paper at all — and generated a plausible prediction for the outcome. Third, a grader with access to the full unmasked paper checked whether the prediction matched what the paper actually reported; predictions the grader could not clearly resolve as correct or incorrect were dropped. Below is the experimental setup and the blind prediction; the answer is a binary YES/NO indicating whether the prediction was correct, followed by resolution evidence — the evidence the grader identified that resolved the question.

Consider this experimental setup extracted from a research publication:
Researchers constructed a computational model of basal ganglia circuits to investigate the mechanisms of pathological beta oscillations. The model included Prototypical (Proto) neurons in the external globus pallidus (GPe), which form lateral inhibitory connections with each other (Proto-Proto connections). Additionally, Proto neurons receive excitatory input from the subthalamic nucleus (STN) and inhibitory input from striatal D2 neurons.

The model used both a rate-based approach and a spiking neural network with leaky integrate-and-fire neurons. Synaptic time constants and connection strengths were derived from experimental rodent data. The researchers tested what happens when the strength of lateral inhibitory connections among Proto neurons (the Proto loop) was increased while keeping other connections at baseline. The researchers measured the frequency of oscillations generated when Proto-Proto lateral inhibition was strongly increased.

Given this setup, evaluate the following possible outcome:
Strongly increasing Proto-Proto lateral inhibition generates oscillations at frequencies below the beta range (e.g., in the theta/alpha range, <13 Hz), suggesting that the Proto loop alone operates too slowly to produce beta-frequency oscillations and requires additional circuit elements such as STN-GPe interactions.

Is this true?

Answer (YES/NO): NO